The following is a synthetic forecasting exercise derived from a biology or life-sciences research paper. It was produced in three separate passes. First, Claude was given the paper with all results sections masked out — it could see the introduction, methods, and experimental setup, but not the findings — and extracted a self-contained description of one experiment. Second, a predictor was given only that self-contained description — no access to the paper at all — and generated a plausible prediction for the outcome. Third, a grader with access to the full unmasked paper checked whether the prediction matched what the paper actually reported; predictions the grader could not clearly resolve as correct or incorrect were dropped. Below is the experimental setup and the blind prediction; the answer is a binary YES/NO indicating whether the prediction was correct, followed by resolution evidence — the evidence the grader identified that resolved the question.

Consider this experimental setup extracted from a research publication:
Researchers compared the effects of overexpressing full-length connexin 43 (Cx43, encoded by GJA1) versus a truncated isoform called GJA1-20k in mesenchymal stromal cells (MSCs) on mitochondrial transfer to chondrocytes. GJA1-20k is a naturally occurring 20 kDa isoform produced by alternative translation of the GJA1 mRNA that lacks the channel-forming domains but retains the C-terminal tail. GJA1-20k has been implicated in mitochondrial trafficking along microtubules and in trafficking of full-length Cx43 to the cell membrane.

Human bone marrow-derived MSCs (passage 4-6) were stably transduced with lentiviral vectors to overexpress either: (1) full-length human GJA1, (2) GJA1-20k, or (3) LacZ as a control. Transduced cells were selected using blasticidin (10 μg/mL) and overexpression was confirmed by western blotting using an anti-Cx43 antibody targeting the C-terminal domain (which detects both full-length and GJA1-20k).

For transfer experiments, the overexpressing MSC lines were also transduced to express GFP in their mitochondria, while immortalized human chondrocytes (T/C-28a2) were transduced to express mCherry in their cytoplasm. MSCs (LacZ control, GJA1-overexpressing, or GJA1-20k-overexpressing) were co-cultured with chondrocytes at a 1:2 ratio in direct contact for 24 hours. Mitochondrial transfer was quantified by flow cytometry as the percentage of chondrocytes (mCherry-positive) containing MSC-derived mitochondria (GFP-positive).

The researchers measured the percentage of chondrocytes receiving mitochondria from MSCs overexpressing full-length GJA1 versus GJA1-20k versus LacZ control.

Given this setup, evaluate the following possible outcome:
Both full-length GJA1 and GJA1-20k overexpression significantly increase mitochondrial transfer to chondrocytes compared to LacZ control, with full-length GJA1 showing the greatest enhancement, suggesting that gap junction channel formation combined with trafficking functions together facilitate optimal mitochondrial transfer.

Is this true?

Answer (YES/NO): NO